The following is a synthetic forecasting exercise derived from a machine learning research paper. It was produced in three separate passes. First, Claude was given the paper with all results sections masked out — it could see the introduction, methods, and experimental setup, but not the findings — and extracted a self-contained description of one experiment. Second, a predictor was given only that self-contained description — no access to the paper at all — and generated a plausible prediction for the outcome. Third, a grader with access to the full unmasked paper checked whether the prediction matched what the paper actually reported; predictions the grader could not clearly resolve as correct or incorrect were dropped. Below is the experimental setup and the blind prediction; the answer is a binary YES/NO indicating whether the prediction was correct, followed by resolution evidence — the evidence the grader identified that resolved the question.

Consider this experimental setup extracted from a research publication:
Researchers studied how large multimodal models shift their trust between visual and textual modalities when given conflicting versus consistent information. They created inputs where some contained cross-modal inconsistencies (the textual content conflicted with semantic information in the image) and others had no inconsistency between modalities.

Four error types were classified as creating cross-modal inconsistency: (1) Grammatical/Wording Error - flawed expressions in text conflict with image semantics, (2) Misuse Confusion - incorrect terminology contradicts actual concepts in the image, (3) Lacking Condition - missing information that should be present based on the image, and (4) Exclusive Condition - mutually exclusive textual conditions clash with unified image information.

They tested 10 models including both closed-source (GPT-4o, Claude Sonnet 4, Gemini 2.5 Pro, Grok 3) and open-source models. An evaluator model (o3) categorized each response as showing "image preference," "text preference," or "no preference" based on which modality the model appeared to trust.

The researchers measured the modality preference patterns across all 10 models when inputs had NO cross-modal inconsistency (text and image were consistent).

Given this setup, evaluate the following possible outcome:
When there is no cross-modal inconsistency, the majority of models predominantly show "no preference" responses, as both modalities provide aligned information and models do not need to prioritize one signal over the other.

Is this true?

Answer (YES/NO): NO